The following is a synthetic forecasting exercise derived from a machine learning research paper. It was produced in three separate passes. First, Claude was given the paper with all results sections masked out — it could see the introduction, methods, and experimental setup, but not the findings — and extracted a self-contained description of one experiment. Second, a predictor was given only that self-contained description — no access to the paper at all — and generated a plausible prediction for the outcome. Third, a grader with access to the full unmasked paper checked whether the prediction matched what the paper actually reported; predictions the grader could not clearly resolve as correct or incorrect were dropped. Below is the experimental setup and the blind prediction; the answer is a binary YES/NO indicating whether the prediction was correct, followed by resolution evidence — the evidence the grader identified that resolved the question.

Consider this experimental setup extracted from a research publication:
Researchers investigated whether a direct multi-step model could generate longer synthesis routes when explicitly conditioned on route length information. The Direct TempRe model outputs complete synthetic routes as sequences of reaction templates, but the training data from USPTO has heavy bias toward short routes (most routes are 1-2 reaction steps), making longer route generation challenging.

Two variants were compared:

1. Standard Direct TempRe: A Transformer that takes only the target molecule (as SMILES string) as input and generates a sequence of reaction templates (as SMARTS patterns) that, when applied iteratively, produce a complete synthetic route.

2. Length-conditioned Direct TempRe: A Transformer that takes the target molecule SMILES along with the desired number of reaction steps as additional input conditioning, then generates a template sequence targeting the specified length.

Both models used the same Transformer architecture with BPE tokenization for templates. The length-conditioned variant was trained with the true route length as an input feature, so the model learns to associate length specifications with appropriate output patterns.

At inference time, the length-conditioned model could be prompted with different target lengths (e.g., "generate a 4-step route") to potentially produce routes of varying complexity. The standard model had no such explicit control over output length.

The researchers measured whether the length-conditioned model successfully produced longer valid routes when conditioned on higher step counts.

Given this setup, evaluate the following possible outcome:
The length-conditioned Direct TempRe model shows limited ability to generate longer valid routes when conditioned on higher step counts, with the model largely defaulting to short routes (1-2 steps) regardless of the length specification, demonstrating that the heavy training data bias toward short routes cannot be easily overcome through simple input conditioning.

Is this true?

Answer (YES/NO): NO